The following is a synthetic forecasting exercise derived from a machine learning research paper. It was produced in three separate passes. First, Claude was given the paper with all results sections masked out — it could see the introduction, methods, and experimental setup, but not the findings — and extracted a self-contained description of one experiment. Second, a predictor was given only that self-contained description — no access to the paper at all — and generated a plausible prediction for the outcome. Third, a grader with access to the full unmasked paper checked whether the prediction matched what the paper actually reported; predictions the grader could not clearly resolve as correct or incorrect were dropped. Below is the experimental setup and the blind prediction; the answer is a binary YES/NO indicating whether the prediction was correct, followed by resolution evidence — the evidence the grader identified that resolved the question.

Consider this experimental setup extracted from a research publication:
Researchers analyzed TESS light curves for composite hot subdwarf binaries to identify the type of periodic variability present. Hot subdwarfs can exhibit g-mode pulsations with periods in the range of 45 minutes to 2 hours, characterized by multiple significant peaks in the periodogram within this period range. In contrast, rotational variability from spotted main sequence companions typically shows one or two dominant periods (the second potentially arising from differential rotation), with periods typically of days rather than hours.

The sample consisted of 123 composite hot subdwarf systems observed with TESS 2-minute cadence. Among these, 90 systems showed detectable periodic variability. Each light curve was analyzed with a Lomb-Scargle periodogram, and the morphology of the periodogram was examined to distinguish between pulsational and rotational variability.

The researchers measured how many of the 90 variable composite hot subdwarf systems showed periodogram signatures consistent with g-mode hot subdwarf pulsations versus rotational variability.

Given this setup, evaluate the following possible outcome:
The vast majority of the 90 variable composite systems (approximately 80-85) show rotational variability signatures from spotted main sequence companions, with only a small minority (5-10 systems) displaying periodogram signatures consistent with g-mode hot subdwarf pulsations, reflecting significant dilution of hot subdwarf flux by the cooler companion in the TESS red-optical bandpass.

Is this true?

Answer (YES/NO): NO